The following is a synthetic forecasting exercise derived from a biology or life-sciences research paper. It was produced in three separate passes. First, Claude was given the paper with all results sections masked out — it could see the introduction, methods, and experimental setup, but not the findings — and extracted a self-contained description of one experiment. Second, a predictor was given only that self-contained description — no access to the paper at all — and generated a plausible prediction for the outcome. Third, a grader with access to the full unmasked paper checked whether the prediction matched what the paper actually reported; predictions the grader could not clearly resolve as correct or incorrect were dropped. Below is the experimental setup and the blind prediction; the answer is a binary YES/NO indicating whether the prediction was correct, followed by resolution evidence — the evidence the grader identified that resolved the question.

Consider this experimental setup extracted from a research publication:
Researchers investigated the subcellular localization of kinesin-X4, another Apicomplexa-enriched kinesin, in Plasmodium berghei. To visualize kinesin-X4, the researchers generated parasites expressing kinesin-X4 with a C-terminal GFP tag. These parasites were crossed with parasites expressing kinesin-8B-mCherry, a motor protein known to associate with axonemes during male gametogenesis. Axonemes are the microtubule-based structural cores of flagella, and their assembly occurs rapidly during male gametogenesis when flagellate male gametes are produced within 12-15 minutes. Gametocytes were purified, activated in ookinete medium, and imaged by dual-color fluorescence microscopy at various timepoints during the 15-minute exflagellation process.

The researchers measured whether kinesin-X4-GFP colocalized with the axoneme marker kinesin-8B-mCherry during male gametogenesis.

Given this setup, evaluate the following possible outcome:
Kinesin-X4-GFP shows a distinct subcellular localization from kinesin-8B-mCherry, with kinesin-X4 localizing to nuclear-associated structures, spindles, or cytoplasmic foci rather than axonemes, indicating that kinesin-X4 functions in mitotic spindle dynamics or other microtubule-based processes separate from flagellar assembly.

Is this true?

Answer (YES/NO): NO